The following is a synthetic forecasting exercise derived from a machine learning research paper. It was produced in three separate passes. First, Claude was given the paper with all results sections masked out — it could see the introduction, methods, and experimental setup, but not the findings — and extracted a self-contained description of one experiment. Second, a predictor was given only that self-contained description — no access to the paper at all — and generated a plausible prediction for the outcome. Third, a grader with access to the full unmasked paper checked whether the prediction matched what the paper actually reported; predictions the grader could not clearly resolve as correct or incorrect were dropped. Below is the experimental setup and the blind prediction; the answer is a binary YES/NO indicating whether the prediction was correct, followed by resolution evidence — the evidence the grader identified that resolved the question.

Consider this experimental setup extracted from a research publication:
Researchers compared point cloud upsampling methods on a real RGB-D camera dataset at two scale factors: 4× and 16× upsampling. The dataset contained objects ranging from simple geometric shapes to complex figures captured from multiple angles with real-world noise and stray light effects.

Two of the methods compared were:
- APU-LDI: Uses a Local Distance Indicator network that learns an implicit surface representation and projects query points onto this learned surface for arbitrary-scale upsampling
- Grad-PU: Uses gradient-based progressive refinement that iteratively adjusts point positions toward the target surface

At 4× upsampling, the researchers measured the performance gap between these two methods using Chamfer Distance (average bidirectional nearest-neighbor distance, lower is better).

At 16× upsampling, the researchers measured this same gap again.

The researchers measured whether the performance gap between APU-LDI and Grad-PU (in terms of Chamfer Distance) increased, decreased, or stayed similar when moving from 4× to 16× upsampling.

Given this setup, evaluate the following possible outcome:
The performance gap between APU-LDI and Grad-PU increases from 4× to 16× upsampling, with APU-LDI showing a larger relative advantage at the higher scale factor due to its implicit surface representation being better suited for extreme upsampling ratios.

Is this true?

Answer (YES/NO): NO